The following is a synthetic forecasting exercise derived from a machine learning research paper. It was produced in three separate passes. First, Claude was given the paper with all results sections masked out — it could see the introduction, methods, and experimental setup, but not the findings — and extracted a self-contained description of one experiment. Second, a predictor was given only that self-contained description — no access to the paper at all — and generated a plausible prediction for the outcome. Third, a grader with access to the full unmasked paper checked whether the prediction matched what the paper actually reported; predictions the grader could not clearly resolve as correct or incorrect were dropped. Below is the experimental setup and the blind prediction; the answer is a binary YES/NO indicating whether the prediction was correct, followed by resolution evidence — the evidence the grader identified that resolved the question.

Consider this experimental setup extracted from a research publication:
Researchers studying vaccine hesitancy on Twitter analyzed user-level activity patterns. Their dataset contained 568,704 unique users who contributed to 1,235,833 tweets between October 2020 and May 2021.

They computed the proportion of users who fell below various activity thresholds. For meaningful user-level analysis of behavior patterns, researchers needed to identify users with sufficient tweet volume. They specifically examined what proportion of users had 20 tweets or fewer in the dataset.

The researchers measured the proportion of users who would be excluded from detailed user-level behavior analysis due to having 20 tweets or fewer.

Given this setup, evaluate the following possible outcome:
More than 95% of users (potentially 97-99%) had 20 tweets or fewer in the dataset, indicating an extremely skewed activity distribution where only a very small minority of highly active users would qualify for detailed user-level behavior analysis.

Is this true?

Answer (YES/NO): NO